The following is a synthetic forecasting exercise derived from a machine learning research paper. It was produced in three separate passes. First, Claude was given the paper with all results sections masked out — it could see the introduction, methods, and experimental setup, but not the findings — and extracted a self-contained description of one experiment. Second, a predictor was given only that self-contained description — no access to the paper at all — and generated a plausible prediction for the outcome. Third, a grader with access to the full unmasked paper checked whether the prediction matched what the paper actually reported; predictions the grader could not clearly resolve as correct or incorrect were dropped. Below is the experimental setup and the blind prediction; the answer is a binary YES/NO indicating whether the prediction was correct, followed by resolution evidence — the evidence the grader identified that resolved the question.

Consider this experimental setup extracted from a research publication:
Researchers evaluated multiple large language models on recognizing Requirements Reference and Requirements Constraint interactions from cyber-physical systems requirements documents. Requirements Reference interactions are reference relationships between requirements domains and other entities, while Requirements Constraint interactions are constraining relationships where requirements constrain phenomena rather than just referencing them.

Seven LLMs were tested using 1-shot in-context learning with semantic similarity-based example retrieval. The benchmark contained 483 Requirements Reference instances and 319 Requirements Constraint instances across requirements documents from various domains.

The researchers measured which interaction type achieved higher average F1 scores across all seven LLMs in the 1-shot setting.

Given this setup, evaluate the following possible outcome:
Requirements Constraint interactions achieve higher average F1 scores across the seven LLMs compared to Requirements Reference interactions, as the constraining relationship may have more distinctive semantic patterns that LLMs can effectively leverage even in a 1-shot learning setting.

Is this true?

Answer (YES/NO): NO